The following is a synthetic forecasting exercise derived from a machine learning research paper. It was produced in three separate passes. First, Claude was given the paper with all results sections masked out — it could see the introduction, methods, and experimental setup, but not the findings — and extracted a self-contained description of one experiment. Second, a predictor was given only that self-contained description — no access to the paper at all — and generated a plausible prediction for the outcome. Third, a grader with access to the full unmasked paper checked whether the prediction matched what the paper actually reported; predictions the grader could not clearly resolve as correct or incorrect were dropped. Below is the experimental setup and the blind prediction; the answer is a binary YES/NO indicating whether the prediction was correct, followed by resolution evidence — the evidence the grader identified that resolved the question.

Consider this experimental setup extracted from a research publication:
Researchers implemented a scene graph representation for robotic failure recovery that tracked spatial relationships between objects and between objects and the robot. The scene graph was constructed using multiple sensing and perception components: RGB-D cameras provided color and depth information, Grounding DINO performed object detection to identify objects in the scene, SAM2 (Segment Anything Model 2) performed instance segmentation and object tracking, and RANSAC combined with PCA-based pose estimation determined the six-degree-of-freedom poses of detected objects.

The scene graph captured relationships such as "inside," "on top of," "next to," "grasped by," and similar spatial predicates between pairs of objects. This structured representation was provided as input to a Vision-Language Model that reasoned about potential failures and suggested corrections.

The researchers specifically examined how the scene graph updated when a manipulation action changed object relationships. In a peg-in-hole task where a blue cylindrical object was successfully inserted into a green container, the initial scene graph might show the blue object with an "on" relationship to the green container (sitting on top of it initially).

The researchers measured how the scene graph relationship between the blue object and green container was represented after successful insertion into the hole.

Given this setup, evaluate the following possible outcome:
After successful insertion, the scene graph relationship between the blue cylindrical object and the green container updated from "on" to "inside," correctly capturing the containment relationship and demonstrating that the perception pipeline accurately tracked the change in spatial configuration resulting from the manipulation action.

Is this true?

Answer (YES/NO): YES